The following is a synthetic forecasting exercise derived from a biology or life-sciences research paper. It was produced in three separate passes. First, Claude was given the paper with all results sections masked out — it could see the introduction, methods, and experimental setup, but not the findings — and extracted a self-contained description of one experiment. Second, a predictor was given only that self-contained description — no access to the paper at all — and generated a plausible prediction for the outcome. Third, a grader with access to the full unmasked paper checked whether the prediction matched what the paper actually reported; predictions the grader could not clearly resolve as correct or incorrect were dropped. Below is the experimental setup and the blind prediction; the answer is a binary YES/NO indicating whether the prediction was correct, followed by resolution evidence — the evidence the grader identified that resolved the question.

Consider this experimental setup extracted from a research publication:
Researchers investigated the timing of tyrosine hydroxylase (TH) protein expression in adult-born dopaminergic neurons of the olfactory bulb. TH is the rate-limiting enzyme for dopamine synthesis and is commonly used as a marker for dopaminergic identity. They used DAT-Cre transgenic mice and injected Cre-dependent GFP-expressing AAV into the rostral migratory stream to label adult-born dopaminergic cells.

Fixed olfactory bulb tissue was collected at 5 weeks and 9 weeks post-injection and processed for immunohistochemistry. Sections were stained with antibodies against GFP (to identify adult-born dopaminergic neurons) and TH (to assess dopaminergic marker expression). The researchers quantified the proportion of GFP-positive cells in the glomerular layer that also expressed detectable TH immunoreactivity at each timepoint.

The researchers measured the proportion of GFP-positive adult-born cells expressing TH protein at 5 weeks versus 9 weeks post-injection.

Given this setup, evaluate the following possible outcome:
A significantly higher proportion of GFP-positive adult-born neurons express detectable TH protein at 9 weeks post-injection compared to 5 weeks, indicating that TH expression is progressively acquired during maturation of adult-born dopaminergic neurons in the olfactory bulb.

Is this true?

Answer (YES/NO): NO